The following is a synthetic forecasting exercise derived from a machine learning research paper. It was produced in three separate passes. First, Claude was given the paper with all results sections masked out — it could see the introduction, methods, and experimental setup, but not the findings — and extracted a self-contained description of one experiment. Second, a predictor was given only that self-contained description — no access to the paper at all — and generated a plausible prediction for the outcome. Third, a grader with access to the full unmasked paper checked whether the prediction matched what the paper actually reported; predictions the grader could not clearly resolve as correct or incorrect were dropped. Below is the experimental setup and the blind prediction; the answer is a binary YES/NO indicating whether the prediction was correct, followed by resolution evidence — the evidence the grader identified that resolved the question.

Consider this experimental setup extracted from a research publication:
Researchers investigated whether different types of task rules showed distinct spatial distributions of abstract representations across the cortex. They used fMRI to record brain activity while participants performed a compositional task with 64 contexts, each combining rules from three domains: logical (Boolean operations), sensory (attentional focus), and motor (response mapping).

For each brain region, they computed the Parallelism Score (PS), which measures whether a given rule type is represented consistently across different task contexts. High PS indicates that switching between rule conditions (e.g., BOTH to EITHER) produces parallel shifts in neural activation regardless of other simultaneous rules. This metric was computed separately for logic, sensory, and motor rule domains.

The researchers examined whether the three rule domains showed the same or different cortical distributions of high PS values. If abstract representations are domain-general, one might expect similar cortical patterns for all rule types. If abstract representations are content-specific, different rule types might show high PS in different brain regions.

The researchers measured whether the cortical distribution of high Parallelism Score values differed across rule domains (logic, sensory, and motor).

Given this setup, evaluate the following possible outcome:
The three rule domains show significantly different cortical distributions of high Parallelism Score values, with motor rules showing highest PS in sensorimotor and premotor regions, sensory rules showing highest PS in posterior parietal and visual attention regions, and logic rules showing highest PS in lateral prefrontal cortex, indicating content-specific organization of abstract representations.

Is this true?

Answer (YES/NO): NO